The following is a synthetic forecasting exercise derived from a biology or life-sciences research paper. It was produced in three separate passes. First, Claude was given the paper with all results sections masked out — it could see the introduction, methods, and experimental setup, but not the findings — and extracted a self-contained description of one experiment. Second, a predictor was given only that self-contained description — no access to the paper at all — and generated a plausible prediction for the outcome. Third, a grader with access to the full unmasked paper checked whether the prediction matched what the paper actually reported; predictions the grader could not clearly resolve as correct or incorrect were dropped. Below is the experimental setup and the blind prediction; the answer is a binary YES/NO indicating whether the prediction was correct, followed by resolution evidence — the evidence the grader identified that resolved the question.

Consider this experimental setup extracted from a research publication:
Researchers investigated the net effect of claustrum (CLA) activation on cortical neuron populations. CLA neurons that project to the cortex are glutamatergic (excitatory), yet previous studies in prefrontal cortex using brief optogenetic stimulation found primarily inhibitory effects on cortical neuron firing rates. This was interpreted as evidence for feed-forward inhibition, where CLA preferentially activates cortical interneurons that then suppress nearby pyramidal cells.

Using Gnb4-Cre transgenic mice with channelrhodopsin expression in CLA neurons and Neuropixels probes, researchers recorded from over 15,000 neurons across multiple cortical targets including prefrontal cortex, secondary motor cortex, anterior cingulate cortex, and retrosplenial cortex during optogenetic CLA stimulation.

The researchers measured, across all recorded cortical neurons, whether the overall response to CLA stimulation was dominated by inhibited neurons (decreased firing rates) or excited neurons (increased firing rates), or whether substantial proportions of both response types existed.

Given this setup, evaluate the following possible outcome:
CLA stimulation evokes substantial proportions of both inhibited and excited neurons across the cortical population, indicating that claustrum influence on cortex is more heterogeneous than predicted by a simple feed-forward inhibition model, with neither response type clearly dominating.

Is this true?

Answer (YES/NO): YES